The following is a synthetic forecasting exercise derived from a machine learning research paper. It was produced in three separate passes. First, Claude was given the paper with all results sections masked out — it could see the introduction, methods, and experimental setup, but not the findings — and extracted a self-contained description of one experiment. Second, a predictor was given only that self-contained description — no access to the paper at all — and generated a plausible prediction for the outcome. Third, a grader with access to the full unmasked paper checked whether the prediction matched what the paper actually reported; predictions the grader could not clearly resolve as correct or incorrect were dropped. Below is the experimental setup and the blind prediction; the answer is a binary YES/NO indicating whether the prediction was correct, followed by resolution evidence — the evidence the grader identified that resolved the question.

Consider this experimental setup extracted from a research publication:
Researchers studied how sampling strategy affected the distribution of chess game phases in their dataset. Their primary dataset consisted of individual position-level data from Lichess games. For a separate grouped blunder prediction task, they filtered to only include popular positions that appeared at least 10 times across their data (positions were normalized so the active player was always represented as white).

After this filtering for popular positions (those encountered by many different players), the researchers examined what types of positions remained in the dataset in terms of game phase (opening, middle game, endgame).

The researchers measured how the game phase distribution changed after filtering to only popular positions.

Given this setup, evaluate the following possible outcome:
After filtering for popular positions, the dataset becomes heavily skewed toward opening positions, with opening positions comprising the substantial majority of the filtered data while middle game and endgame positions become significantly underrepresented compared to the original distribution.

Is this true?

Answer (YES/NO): NO